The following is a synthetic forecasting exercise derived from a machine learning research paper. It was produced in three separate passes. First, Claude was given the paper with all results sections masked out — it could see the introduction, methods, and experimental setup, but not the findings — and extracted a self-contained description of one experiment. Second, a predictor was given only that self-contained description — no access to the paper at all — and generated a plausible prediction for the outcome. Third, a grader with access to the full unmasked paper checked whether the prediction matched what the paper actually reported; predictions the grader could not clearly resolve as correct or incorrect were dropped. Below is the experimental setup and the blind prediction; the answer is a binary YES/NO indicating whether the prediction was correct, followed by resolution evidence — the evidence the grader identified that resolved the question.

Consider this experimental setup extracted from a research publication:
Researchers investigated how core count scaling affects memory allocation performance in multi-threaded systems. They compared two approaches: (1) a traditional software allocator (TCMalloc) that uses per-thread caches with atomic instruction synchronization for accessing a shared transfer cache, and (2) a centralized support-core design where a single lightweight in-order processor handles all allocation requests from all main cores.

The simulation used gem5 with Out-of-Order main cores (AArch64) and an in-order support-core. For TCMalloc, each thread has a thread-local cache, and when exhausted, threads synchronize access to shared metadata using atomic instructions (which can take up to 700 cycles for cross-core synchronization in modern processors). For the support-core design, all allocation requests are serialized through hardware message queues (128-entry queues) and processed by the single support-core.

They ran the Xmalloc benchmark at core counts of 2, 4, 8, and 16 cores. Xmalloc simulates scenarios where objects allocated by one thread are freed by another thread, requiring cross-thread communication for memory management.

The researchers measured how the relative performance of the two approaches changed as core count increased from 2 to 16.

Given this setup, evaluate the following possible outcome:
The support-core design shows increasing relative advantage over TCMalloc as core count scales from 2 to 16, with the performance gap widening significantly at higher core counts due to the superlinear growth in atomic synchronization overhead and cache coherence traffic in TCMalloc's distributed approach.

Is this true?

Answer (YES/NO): NO